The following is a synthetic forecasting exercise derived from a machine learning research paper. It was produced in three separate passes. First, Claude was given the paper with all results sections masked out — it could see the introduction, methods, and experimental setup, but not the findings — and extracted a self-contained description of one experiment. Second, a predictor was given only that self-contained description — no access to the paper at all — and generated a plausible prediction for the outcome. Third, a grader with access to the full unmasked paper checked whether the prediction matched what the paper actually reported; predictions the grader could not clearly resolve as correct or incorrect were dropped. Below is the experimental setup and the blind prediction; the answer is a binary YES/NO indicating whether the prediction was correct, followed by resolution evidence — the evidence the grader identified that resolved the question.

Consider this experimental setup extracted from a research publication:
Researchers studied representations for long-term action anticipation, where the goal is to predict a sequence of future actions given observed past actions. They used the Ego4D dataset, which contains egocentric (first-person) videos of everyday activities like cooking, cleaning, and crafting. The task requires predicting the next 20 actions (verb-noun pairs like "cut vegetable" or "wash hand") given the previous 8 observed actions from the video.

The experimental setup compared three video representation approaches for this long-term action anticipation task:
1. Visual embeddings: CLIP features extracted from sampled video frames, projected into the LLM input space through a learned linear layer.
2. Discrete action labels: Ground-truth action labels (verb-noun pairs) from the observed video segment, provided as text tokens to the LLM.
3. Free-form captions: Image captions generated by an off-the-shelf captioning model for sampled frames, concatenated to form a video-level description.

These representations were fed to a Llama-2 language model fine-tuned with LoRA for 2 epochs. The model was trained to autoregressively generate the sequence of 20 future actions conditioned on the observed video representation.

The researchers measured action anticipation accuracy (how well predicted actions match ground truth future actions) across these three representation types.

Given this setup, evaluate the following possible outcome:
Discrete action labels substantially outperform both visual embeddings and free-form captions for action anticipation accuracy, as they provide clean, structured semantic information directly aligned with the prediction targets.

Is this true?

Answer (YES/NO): NO